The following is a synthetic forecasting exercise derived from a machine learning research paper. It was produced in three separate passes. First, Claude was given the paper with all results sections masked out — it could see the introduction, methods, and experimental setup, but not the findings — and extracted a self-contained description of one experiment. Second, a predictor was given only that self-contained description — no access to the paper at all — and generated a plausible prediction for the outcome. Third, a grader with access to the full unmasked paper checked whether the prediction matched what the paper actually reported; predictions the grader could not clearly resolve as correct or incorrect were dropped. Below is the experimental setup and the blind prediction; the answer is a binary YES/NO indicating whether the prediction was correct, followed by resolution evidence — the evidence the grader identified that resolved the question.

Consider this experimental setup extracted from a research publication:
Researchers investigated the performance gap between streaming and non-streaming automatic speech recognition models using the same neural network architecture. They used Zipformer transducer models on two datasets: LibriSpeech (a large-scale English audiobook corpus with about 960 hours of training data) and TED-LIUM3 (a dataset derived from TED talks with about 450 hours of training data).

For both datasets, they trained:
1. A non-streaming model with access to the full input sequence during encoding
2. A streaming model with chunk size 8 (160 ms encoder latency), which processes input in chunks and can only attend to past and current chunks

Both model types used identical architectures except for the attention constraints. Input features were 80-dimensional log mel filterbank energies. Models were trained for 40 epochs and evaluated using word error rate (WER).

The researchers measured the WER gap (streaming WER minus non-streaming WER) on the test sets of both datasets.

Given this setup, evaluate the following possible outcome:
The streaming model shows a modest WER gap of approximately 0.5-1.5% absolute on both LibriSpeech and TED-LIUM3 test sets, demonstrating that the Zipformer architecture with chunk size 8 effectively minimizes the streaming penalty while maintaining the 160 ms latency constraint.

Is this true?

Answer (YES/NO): NO